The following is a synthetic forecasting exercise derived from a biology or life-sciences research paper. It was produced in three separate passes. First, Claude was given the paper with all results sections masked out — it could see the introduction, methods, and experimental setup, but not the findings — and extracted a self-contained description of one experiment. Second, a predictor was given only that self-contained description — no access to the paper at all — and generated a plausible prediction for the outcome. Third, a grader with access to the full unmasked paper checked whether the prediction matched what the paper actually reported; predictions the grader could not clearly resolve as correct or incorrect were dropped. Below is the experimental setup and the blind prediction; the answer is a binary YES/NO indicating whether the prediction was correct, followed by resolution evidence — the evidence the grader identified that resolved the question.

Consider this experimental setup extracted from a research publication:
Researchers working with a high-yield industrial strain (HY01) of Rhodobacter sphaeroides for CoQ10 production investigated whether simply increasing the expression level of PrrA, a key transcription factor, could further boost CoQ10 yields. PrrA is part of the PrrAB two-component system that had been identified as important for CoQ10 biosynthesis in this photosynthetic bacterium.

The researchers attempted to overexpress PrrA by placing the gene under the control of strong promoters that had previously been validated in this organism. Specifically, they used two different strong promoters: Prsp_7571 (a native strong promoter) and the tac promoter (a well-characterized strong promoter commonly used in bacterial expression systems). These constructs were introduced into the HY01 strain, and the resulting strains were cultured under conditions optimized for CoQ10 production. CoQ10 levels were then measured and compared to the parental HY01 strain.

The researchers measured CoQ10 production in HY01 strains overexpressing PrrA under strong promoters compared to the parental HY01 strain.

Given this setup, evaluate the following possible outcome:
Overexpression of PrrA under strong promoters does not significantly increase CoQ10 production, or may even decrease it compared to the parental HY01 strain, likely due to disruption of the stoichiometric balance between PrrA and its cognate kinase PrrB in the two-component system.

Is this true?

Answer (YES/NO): YES